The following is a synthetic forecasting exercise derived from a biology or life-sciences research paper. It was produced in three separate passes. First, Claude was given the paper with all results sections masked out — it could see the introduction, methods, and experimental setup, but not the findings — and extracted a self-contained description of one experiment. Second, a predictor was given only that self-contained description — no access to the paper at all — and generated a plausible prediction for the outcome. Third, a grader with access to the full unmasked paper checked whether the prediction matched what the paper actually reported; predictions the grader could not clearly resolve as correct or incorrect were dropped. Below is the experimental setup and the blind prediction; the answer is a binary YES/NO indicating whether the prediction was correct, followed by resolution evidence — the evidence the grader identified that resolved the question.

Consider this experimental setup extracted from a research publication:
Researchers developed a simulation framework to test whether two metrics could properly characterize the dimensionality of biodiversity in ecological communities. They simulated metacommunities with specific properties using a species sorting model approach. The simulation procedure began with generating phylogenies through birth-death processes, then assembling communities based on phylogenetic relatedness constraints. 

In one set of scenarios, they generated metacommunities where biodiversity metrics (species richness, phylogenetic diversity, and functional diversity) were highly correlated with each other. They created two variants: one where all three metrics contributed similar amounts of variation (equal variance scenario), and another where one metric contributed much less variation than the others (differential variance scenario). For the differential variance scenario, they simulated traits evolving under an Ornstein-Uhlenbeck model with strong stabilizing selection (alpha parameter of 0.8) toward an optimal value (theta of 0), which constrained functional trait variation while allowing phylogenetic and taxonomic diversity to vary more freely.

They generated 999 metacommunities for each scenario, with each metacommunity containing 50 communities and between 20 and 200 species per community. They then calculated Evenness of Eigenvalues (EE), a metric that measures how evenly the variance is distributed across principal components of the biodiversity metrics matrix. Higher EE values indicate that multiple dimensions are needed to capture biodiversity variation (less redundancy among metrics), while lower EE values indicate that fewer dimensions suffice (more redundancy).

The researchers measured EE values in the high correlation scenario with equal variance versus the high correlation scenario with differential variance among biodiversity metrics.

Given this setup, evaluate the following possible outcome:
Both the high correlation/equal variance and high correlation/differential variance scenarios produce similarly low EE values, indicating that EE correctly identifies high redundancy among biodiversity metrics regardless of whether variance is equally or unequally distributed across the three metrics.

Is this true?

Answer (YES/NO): YES